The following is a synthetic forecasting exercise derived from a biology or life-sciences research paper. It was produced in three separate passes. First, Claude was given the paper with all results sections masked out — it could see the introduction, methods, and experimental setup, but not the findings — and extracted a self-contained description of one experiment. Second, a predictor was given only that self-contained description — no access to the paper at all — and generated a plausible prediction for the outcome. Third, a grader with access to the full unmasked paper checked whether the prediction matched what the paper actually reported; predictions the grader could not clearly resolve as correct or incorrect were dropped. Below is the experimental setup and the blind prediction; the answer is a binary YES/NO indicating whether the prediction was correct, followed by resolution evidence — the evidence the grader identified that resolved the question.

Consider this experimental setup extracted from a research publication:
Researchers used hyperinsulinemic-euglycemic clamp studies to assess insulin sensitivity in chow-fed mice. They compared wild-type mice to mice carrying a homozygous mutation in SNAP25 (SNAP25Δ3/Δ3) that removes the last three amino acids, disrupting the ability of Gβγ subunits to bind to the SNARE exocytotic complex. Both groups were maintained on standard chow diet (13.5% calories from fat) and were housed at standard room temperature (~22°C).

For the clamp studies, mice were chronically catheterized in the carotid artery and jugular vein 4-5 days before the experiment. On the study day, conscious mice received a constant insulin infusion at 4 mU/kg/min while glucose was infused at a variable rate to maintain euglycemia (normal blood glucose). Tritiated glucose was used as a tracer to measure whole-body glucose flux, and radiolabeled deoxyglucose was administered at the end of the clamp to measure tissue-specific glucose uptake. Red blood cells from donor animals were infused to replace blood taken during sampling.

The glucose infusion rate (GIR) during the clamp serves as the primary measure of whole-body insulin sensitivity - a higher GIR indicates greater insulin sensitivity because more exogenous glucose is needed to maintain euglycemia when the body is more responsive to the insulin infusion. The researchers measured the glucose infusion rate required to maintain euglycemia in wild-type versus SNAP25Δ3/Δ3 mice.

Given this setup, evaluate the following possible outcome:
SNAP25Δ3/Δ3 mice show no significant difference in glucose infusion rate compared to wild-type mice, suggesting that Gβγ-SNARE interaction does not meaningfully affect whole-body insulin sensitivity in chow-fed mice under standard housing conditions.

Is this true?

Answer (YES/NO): NO